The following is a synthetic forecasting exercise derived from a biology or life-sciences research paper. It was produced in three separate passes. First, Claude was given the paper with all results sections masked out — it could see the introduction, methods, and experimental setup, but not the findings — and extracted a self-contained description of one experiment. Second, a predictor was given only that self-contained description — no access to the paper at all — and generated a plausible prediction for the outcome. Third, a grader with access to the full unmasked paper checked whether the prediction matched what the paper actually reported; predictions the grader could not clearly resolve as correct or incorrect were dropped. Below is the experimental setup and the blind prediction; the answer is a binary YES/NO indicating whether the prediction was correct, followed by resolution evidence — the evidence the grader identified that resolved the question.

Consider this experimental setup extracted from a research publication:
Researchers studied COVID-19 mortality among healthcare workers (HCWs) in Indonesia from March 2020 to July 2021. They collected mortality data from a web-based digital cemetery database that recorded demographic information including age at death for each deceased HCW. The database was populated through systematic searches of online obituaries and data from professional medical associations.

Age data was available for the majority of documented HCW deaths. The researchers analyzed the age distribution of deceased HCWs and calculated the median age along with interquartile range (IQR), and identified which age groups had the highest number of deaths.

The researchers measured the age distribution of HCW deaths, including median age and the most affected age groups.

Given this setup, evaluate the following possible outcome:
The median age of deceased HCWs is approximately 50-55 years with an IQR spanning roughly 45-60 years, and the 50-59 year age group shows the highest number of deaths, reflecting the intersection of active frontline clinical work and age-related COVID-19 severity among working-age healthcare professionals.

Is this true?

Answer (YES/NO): NO